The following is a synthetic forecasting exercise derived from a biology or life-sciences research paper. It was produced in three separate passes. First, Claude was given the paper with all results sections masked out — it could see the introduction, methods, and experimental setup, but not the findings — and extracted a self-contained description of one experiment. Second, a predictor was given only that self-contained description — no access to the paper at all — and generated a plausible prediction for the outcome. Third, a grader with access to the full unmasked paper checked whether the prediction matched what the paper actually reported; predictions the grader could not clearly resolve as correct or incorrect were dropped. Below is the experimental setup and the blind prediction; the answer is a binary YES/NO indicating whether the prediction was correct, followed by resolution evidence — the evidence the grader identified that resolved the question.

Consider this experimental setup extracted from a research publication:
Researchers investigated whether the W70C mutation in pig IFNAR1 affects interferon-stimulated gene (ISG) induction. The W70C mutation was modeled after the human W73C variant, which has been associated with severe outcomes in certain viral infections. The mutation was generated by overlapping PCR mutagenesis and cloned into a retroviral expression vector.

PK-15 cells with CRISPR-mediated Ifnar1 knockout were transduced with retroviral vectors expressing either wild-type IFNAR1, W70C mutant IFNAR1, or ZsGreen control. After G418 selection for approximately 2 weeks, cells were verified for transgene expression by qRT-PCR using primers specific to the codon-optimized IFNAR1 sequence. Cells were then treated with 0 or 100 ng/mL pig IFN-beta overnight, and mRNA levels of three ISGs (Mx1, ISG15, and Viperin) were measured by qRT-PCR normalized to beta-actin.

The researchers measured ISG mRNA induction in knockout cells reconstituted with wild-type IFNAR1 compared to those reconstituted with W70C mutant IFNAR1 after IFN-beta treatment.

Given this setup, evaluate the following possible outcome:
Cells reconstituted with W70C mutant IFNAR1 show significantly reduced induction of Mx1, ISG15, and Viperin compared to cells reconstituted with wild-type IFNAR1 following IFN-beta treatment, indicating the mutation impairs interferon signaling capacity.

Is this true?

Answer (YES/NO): YES